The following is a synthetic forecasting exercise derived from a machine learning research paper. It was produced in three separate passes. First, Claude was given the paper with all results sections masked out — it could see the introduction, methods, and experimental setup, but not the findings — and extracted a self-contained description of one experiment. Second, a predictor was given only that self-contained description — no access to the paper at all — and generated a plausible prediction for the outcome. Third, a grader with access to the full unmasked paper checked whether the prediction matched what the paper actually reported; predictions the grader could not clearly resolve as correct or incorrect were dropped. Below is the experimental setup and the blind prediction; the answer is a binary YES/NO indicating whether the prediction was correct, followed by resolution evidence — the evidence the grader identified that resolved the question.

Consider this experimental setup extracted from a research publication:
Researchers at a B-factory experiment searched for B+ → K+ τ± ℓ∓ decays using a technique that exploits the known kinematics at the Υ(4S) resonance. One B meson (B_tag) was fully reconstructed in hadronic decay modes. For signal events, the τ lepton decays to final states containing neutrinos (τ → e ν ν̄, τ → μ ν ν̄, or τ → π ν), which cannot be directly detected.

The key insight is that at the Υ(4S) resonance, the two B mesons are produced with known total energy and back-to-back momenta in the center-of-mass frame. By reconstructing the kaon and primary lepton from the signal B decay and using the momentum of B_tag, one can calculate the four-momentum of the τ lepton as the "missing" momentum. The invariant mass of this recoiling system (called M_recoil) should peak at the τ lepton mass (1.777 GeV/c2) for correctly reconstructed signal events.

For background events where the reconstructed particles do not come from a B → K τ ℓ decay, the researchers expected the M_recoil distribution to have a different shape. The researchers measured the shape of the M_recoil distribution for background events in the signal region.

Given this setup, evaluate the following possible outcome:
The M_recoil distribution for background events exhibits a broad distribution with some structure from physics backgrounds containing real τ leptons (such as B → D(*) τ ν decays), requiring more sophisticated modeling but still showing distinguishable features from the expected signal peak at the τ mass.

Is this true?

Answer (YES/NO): NO